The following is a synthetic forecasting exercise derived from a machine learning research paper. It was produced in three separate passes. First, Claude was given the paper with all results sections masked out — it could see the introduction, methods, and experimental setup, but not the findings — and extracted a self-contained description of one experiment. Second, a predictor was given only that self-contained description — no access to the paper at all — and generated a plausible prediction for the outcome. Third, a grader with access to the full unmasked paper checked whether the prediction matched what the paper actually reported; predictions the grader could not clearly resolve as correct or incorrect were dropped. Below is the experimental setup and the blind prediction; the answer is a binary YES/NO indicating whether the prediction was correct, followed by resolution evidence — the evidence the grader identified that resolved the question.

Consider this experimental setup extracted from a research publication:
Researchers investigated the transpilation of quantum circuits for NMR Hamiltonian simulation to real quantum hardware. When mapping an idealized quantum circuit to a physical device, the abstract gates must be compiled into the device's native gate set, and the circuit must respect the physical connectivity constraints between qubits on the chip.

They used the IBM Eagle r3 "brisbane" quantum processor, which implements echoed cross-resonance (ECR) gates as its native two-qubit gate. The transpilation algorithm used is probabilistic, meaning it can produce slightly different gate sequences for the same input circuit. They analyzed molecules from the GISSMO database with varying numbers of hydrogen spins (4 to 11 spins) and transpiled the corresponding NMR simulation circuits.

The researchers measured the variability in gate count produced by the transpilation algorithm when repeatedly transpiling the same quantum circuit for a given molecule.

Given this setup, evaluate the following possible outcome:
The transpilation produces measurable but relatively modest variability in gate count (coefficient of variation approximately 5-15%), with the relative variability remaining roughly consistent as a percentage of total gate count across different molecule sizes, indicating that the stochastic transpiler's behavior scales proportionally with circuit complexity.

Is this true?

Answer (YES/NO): NO